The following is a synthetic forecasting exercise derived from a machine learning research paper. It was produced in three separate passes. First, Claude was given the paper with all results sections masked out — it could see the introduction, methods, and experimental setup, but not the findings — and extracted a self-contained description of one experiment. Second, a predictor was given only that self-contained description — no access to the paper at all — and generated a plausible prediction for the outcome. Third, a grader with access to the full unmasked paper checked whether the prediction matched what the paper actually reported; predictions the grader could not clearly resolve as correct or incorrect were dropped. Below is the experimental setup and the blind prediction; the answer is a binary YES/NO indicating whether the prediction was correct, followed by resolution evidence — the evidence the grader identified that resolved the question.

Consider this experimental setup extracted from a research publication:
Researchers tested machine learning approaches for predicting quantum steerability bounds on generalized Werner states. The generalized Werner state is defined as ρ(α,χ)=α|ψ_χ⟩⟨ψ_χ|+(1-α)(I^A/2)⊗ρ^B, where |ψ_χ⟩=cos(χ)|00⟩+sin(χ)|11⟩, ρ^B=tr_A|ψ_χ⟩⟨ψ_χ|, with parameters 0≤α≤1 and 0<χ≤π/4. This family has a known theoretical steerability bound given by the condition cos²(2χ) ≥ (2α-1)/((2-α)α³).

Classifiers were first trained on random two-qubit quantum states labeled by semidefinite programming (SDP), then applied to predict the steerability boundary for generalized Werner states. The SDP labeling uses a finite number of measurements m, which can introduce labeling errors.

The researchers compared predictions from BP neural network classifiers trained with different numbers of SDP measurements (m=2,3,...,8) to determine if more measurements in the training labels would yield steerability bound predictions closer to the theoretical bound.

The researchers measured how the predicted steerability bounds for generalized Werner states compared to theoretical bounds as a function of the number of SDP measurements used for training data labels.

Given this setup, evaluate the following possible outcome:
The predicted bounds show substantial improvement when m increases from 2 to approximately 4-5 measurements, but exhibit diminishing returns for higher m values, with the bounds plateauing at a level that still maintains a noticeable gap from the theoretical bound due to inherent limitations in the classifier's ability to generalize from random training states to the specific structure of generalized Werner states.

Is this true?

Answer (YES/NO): NO